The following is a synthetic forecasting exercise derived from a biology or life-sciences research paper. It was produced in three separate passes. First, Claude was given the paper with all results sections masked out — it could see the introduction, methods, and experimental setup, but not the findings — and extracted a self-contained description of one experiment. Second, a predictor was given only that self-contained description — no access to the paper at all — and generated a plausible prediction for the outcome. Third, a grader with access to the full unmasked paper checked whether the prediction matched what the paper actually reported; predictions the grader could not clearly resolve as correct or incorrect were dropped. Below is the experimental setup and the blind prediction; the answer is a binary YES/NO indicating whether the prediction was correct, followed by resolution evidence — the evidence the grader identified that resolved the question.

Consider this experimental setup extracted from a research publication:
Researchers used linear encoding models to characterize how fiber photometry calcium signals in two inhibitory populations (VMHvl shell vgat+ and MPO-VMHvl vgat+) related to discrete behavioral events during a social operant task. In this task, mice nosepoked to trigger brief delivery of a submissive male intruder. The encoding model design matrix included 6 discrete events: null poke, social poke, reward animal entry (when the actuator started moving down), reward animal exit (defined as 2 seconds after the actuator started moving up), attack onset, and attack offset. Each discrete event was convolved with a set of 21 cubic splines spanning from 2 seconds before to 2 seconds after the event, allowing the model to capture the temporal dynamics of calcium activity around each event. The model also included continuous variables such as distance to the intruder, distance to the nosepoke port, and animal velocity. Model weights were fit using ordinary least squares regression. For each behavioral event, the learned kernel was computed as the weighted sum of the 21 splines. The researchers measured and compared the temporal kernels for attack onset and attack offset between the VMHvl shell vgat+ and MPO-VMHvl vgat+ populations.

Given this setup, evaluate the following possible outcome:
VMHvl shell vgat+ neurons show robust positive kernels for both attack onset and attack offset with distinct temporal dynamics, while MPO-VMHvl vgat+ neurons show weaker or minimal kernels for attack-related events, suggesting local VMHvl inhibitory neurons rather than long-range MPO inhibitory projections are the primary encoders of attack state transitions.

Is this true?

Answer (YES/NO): NO